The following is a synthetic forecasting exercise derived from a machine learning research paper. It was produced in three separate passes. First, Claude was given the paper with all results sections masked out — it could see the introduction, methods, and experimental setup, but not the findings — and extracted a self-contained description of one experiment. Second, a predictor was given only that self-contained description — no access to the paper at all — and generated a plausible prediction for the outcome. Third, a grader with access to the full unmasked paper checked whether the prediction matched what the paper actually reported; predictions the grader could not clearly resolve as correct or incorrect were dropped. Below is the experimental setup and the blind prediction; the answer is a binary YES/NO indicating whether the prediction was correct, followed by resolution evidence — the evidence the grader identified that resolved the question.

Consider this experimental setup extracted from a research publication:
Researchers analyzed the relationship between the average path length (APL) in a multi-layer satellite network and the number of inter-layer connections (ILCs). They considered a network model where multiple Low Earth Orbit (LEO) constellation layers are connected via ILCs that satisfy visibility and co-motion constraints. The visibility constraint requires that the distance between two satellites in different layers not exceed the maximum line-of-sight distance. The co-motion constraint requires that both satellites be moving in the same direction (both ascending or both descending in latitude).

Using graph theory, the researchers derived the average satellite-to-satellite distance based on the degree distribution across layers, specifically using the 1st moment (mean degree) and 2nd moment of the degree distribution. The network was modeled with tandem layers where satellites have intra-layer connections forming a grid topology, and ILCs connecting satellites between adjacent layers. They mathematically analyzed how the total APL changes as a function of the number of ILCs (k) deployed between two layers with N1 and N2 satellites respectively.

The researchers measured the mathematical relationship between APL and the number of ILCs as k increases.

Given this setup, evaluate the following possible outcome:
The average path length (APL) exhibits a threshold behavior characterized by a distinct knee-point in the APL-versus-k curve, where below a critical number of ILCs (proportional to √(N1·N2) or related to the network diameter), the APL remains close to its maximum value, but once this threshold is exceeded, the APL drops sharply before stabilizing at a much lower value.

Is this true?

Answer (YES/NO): NO